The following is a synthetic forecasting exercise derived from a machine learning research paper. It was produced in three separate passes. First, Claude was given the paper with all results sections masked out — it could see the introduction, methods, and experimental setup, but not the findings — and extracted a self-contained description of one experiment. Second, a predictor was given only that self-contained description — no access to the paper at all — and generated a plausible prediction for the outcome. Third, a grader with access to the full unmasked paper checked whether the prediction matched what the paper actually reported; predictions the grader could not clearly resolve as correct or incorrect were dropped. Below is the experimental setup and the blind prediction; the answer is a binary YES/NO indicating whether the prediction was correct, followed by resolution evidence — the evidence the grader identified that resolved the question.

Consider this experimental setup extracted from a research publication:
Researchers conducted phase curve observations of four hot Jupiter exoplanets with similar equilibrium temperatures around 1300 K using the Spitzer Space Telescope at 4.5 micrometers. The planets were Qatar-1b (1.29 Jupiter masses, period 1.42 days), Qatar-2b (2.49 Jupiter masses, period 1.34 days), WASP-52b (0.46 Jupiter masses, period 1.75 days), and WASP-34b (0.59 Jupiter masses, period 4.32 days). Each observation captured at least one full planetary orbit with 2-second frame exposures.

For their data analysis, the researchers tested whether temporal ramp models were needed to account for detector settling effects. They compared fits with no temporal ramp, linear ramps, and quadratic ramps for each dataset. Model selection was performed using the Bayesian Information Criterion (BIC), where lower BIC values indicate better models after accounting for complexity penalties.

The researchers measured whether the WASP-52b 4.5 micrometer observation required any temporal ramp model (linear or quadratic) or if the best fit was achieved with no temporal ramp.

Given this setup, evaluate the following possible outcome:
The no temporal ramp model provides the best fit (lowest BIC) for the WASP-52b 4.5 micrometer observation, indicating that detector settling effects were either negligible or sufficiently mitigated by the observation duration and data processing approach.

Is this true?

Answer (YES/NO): YES